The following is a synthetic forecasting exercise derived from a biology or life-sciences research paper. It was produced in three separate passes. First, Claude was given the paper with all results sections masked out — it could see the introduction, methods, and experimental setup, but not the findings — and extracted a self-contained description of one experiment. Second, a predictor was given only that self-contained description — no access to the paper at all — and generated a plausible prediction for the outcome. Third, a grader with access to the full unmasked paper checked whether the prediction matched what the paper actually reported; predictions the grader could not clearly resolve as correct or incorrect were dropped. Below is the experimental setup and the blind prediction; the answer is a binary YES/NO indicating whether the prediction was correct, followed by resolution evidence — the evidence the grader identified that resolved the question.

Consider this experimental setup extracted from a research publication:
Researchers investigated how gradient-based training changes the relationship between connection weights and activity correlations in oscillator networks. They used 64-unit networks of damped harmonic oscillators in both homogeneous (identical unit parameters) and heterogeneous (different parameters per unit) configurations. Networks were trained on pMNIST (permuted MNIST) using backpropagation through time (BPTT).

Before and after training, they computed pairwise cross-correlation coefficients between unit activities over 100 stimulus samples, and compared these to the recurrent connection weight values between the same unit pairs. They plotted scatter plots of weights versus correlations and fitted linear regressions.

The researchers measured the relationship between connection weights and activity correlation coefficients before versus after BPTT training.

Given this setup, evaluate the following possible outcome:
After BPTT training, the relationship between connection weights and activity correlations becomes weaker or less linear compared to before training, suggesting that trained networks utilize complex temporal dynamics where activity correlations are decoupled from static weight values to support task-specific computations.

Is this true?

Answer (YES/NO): NO